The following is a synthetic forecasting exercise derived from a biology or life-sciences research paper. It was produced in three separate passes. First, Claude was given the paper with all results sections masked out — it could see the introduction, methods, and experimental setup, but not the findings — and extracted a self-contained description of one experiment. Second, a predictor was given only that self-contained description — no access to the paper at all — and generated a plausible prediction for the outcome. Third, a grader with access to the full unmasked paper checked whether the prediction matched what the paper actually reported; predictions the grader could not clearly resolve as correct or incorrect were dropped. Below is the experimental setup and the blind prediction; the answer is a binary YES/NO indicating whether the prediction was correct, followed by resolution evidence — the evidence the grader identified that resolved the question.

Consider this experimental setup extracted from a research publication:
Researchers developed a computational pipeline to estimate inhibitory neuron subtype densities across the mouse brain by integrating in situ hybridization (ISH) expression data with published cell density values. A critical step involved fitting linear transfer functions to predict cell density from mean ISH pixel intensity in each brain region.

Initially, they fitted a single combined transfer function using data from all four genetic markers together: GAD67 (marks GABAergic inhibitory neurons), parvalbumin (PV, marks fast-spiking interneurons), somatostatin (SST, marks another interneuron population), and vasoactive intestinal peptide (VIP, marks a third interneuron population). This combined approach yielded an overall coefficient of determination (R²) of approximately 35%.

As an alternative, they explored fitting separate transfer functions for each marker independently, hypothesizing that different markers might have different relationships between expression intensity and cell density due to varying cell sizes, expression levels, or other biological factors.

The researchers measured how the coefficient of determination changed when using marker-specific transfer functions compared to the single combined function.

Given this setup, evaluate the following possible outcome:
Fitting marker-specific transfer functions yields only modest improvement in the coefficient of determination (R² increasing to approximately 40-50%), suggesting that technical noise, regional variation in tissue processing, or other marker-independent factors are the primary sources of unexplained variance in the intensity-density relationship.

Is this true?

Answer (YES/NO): NO